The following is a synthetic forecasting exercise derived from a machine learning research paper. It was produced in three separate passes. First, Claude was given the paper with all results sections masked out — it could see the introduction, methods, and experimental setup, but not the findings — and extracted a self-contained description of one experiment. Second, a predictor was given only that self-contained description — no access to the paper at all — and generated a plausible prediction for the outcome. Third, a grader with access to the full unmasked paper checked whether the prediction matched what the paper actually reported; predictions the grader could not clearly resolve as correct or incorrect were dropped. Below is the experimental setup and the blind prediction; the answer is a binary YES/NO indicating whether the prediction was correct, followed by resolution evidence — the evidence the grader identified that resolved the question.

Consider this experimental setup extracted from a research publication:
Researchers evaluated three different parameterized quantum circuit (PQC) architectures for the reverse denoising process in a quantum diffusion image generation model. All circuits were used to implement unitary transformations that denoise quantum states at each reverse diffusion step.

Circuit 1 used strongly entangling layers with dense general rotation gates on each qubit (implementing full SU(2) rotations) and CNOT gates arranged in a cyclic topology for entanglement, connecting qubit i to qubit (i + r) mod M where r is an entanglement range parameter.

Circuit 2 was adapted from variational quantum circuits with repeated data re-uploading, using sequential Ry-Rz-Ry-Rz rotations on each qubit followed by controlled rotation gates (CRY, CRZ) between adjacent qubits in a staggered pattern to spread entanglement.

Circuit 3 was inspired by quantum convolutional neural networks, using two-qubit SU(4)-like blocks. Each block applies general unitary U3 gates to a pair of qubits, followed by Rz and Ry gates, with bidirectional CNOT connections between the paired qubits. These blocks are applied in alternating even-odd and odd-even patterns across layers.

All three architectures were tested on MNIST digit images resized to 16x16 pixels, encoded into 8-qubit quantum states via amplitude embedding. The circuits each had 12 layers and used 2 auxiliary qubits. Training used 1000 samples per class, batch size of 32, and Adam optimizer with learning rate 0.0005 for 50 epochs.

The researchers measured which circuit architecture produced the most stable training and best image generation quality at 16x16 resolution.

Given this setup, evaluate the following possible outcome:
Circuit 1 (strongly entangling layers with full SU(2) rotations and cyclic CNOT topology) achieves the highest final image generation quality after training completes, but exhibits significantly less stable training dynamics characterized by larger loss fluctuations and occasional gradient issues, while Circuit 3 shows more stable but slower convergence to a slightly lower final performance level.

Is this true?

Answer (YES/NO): NO